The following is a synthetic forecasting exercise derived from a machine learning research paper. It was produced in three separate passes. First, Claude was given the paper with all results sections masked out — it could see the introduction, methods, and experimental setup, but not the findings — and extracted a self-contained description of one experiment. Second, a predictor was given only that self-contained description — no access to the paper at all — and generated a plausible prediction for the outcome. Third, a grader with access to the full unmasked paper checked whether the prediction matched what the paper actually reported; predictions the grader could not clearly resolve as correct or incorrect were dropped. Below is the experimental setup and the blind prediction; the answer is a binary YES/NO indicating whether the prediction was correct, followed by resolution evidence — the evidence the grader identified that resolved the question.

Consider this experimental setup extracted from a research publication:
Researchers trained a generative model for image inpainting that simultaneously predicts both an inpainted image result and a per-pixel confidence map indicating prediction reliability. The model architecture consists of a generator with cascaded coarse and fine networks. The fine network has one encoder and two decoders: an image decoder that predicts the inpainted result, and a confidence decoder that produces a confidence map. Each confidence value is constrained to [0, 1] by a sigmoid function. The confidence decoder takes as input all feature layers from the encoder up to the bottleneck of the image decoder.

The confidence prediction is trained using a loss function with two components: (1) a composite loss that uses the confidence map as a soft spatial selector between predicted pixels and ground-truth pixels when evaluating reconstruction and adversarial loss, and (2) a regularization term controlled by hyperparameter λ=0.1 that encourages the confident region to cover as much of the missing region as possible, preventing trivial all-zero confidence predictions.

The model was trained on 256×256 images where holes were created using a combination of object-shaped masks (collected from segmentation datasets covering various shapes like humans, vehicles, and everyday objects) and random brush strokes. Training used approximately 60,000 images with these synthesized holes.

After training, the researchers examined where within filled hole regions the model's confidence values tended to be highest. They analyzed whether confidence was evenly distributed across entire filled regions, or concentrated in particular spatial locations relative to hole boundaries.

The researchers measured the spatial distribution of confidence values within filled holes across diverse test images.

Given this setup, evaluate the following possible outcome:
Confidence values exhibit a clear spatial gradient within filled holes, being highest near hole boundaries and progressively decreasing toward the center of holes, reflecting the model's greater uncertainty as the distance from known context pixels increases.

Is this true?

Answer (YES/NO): NO